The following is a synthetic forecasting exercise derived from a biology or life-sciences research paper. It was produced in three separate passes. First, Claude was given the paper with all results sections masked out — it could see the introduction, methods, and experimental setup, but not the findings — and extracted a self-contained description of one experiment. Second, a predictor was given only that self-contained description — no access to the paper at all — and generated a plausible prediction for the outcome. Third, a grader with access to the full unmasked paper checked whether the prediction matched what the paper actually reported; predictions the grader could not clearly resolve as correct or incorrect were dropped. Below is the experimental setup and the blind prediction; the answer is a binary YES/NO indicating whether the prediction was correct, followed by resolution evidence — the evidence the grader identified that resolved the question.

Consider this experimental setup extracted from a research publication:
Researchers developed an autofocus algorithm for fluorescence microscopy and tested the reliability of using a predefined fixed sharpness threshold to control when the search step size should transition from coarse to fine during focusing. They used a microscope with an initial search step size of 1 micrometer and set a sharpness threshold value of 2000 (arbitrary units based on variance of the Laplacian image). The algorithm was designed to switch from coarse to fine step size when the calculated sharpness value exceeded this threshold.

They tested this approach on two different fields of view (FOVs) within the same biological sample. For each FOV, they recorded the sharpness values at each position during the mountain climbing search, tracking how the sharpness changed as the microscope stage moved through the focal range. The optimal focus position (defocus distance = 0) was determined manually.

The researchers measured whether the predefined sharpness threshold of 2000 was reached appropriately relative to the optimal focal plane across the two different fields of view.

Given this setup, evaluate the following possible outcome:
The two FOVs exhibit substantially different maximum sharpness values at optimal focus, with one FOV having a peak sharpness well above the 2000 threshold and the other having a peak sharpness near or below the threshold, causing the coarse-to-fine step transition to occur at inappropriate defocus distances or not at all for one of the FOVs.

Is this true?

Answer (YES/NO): YES